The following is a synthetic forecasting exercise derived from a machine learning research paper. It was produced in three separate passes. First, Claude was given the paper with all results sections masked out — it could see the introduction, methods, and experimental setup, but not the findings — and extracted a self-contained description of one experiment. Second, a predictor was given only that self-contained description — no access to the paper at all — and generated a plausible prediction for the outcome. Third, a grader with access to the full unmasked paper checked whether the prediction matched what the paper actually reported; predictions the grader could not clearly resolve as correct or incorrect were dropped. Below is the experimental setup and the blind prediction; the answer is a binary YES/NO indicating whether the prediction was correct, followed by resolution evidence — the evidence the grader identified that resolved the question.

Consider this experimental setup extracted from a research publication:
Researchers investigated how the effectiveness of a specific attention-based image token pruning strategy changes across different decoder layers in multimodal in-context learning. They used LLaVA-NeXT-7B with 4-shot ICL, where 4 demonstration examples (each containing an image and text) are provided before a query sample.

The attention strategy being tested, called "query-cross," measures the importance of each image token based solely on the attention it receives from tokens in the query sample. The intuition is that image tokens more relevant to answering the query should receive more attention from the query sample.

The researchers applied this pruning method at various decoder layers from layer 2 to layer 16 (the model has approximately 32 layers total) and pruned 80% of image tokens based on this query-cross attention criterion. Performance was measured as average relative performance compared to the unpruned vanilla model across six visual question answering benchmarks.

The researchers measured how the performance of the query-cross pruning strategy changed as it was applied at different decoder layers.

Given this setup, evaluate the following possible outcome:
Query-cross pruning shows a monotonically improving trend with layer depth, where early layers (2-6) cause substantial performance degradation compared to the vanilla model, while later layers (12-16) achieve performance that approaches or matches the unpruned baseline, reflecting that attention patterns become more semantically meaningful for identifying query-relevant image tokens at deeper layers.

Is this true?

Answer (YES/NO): NO